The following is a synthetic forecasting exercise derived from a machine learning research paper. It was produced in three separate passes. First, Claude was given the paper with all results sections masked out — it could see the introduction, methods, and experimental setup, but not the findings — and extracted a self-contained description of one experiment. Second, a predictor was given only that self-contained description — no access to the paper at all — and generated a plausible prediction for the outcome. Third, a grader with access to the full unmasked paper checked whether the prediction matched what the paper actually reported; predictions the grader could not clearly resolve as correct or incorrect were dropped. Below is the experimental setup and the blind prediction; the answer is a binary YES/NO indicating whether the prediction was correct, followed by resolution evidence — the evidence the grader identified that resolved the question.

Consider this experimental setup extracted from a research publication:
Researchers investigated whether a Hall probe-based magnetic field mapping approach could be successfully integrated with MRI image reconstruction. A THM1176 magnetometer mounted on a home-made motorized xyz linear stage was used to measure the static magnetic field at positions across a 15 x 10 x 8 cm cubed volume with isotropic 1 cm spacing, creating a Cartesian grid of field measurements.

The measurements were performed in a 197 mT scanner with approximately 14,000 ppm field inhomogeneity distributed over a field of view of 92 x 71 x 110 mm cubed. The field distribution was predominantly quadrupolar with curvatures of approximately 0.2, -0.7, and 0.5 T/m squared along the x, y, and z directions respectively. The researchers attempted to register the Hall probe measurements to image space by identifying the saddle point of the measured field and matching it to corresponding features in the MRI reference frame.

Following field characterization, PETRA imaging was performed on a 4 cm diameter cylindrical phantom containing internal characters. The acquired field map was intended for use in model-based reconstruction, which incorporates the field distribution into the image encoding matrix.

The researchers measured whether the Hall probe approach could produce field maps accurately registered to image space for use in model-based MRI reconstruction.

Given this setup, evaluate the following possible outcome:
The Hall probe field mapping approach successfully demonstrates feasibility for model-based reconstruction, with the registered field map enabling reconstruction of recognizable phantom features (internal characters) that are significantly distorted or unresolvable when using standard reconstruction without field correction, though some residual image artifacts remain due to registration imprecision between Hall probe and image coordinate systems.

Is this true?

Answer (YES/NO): NO